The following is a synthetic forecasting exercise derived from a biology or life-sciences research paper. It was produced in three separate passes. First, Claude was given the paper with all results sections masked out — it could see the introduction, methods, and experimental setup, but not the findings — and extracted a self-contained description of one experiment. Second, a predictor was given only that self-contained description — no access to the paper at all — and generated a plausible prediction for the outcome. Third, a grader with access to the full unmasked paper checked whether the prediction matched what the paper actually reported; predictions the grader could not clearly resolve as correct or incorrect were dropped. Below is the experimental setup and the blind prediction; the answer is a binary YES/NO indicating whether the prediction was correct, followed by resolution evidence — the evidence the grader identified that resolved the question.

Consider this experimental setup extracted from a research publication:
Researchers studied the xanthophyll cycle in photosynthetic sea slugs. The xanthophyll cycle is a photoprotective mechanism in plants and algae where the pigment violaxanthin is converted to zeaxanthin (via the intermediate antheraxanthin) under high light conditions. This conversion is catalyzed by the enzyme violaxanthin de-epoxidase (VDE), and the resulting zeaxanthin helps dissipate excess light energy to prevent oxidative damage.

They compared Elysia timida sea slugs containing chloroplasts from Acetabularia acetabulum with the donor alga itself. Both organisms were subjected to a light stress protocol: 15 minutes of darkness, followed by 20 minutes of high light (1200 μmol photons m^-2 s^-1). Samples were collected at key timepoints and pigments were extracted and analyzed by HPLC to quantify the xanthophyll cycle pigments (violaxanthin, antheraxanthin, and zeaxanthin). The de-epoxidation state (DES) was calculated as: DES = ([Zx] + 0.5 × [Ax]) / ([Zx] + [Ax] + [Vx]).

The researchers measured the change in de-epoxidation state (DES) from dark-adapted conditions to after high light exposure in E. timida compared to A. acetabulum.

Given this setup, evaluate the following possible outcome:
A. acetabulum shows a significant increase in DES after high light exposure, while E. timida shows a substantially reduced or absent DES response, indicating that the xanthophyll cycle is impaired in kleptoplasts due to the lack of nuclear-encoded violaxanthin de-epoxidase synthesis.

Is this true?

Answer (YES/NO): NO